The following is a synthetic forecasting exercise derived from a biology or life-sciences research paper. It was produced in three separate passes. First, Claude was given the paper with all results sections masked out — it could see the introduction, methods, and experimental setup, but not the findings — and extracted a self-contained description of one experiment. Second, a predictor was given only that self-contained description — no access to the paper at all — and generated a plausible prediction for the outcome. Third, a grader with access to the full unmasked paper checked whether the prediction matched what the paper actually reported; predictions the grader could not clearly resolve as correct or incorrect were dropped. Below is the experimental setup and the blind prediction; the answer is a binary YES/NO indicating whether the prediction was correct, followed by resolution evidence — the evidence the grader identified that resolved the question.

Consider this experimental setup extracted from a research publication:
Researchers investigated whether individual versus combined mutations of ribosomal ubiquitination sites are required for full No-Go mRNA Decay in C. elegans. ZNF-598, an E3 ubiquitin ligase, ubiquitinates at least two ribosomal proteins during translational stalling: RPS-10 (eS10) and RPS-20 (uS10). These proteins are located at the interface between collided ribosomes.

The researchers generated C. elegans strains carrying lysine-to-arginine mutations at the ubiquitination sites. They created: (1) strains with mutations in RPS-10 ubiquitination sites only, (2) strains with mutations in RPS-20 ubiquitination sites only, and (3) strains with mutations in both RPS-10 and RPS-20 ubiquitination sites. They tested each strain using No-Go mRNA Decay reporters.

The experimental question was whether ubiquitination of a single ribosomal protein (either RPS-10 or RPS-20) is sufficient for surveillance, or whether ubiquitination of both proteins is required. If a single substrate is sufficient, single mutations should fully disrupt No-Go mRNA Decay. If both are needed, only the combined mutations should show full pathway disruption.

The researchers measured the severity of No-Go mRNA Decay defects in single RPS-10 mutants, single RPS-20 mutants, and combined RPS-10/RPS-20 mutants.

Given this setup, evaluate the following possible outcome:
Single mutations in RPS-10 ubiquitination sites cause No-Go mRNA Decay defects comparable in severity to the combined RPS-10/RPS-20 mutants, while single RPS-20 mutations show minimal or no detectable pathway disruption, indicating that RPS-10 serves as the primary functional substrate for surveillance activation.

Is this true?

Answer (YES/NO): NO